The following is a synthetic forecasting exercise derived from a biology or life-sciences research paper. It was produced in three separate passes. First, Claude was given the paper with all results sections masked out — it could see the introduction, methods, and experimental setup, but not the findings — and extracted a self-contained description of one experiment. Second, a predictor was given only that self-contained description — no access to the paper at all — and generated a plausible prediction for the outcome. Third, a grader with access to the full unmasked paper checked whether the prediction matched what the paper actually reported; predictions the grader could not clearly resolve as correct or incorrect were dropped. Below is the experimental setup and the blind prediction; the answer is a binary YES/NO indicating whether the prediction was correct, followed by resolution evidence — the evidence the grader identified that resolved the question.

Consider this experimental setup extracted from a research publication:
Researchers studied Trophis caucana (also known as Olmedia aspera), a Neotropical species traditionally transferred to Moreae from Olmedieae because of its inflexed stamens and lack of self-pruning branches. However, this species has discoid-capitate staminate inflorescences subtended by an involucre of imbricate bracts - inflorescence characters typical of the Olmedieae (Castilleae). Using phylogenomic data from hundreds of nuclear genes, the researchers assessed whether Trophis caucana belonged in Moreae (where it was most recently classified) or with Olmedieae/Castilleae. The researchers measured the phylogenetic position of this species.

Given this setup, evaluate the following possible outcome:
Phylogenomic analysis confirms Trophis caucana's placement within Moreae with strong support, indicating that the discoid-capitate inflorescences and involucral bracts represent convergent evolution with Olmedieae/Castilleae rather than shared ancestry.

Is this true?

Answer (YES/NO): NO